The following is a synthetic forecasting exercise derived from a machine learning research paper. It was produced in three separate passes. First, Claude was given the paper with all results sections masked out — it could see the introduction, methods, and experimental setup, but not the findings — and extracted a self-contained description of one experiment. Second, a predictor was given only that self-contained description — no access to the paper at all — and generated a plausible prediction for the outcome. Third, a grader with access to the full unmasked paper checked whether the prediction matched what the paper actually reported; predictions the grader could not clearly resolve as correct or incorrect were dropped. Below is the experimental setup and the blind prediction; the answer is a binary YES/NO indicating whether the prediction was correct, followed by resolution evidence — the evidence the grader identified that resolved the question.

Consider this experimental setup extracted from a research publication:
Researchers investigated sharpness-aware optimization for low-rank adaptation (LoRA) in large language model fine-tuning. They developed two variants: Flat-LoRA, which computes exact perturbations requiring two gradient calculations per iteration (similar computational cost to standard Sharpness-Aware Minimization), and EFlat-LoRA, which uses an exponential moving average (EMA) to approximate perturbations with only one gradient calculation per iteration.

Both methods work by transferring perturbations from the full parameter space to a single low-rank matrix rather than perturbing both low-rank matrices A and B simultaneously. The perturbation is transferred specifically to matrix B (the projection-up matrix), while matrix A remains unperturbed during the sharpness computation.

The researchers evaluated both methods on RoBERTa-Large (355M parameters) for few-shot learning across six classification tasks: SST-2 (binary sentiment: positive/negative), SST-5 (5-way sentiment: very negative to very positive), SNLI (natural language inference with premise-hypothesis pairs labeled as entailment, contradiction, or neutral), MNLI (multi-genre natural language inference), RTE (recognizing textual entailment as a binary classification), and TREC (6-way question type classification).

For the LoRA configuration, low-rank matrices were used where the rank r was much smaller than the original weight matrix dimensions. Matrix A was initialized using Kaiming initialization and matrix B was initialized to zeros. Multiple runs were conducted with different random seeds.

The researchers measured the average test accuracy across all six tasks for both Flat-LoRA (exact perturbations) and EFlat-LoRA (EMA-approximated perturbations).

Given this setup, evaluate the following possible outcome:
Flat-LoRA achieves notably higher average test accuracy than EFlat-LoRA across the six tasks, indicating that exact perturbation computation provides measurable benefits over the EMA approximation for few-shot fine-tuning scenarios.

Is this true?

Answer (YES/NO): NO